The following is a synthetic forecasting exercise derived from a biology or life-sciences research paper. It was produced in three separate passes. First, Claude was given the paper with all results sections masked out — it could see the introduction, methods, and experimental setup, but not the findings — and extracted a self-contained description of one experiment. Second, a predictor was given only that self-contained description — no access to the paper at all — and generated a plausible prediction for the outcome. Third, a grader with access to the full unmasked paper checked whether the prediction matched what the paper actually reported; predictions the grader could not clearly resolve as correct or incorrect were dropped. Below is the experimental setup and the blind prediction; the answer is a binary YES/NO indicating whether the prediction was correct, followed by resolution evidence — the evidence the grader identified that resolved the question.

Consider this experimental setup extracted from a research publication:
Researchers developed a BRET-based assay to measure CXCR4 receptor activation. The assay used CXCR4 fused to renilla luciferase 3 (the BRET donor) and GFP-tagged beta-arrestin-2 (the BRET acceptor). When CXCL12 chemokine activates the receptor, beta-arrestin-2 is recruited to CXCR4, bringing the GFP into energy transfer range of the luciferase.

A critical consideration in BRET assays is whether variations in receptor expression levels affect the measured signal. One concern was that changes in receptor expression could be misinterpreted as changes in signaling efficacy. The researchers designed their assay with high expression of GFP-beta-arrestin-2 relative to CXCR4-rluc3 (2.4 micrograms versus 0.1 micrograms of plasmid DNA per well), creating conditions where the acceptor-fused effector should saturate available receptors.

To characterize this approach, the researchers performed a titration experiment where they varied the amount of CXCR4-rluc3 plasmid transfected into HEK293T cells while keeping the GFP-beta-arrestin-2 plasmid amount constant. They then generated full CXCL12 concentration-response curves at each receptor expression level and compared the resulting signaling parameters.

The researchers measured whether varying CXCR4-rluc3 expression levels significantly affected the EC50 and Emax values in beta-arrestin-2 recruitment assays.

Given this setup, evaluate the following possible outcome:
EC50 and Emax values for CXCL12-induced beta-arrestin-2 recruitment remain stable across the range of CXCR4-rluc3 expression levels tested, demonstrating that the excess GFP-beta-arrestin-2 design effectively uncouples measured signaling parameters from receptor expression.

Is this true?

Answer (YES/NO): YES